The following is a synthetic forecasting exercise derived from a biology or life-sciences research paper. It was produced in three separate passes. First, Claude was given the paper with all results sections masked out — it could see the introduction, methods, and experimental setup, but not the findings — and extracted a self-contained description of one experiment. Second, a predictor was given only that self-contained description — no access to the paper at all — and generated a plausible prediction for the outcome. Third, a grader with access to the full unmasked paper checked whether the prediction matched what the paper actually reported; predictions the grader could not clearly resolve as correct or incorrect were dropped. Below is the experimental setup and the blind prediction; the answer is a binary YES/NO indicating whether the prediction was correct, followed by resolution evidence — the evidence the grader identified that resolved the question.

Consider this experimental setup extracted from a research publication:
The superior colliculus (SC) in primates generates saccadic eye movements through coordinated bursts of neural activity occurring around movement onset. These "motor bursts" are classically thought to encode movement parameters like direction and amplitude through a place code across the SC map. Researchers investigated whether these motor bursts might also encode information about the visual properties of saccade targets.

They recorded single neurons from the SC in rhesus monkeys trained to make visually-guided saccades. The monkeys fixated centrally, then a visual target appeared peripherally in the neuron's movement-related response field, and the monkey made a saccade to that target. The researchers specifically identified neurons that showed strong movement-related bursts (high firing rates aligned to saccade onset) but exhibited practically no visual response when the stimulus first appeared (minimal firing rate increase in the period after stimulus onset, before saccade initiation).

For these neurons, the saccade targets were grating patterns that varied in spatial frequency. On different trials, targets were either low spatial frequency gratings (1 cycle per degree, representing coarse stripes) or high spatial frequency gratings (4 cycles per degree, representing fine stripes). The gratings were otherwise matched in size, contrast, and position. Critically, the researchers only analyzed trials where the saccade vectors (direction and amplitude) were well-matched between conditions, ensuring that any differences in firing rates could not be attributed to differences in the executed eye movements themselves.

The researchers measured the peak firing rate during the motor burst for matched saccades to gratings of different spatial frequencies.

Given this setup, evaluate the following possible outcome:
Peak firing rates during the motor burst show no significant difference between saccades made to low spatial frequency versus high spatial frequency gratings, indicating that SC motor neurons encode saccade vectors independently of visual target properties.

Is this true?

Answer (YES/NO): NO